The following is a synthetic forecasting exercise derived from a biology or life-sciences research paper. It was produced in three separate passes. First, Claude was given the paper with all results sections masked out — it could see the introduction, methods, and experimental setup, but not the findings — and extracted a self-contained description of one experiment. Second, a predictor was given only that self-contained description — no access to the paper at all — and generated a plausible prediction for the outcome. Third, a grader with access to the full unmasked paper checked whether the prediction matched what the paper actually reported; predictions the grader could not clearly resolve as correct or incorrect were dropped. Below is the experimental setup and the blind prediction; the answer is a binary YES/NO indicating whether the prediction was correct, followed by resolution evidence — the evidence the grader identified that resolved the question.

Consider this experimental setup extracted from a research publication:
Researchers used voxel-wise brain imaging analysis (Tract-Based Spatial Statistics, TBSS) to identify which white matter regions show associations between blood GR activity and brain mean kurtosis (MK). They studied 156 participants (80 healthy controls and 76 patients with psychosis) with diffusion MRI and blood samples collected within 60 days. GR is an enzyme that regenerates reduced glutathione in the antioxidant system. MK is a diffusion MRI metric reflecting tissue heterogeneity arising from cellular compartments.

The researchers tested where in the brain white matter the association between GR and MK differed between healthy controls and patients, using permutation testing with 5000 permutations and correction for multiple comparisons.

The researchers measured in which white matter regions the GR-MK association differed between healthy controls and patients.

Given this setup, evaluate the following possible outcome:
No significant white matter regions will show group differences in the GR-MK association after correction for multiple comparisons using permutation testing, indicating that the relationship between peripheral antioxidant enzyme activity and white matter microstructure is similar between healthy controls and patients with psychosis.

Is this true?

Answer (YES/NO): NO